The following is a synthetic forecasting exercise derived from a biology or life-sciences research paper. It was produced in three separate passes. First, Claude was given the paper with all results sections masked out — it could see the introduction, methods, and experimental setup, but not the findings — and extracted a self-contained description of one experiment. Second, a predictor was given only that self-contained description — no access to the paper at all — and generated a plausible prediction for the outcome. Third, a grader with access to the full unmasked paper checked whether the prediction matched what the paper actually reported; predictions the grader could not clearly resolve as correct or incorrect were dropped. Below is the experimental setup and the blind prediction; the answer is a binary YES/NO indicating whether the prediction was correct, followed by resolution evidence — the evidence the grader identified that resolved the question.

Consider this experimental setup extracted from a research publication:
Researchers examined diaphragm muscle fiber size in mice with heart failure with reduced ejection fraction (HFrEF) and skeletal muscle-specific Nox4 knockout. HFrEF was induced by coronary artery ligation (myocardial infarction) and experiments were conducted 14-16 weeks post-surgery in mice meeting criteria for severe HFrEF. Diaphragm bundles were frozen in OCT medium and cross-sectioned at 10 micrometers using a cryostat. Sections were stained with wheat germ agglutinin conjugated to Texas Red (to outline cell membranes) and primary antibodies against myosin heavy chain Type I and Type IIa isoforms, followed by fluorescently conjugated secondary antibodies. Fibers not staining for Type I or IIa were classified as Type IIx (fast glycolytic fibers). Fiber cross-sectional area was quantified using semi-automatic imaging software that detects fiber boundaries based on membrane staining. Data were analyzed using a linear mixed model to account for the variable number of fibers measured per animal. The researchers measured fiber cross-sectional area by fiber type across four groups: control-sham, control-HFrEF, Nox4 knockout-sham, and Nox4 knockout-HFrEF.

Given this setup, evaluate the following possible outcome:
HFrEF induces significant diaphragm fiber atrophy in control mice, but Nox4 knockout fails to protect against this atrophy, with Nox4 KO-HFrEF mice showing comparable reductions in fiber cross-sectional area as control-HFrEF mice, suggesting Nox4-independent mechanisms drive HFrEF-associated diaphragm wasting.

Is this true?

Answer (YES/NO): NO